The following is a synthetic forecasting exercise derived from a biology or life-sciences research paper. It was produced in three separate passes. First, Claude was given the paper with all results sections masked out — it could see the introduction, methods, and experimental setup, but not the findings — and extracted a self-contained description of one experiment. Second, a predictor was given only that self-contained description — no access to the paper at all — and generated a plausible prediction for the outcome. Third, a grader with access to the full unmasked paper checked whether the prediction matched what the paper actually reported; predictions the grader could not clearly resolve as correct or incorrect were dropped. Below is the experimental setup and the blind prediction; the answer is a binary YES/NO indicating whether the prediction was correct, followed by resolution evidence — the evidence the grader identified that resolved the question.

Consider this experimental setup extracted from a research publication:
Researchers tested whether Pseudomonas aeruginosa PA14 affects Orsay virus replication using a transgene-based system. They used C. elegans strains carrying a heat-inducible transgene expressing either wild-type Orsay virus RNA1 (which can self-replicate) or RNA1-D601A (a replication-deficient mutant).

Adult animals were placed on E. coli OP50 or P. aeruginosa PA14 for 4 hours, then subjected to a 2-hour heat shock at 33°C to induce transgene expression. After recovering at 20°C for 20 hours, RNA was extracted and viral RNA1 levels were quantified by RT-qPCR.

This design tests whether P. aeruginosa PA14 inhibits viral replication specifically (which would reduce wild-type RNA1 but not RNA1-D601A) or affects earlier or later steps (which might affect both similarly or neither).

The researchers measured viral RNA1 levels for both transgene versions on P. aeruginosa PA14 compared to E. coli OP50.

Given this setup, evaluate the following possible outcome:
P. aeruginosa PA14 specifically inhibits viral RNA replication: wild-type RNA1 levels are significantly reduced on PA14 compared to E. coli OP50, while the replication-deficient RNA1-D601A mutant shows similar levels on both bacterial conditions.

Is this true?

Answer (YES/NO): NO